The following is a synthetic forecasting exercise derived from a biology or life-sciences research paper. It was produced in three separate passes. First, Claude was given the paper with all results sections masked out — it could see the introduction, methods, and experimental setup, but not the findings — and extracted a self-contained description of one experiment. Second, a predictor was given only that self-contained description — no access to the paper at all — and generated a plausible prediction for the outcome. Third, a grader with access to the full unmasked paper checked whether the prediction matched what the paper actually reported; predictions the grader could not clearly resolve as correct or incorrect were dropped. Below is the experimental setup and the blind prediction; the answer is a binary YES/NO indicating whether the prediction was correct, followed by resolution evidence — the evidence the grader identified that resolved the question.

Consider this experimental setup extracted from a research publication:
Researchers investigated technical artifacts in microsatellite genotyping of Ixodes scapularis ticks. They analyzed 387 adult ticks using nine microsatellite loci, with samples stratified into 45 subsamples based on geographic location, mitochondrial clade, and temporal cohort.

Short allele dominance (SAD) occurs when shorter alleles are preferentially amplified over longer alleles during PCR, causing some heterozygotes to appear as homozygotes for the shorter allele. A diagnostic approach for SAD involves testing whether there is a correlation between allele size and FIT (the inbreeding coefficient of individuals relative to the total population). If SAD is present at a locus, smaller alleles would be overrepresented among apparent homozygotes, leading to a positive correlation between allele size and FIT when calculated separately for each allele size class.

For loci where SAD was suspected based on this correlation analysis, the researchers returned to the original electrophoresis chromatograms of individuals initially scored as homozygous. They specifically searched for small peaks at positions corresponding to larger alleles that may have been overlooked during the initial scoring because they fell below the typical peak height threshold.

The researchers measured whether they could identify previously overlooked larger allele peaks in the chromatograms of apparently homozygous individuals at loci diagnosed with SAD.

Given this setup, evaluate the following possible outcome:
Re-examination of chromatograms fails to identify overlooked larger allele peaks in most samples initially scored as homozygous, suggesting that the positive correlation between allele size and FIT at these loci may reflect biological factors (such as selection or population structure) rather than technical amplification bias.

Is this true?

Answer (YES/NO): NO